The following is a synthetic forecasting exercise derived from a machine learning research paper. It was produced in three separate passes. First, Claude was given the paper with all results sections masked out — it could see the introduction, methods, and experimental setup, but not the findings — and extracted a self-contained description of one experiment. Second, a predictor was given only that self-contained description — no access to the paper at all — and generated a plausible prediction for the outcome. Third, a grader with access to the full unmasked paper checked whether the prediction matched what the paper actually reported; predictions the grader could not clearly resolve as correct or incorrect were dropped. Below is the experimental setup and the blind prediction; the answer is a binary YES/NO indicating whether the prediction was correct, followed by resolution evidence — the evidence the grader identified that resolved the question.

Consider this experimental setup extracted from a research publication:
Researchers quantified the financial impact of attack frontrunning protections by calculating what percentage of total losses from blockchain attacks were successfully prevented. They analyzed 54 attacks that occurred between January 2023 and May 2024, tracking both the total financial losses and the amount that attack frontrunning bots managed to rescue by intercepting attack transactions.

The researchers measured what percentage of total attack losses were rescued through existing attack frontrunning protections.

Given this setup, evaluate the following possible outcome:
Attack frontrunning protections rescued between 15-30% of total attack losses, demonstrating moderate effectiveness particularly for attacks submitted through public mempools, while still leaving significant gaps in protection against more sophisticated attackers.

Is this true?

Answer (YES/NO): NO